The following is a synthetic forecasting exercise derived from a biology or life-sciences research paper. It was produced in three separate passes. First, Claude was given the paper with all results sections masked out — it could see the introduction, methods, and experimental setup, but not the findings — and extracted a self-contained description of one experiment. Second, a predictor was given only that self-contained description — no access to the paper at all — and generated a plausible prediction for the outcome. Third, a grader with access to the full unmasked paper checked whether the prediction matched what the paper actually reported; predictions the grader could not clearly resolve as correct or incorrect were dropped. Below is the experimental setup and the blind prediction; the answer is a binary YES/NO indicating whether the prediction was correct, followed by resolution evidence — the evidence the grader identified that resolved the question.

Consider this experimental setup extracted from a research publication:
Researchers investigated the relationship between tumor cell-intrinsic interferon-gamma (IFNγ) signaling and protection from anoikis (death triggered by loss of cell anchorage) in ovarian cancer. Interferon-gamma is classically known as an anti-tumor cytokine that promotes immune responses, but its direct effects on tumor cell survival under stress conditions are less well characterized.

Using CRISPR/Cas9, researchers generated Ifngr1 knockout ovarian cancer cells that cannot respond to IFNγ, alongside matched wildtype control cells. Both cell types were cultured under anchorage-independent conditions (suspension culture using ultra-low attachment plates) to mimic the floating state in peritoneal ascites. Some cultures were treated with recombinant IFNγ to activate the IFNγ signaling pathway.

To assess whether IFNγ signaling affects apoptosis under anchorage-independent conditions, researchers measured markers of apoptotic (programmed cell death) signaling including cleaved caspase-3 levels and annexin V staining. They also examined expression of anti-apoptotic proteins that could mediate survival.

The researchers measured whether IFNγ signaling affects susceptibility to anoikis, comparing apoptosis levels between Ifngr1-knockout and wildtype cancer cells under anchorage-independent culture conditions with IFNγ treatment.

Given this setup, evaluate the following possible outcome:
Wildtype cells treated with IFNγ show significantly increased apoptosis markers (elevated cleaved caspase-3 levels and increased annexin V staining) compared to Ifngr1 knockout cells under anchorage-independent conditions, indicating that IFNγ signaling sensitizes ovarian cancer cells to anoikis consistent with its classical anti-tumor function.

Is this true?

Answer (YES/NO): NO